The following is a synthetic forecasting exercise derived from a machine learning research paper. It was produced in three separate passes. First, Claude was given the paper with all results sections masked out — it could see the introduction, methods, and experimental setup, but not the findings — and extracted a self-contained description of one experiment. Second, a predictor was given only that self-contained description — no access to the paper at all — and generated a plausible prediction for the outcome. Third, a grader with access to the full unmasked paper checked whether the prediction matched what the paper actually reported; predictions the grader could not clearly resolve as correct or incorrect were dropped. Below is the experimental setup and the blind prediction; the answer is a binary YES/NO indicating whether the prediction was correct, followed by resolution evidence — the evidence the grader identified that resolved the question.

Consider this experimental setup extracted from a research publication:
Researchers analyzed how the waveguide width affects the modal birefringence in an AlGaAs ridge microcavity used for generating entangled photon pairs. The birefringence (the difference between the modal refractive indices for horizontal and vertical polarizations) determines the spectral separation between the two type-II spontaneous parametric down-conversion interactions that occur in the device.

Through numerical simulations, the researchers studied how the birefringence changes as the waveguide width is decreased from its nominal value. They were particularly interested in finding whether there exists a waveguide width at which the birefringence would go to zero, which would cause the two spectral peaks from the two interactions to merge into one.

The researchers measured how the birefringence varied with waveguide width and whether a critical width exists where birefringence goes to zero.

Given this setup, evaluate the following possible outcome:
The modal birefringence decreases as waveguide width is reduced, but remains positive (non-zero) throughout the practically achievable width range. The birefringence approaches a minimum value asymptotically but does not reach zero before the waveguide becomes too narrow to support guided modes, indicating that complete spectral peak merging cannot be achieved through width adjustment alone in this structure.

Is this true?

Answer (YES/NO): NO